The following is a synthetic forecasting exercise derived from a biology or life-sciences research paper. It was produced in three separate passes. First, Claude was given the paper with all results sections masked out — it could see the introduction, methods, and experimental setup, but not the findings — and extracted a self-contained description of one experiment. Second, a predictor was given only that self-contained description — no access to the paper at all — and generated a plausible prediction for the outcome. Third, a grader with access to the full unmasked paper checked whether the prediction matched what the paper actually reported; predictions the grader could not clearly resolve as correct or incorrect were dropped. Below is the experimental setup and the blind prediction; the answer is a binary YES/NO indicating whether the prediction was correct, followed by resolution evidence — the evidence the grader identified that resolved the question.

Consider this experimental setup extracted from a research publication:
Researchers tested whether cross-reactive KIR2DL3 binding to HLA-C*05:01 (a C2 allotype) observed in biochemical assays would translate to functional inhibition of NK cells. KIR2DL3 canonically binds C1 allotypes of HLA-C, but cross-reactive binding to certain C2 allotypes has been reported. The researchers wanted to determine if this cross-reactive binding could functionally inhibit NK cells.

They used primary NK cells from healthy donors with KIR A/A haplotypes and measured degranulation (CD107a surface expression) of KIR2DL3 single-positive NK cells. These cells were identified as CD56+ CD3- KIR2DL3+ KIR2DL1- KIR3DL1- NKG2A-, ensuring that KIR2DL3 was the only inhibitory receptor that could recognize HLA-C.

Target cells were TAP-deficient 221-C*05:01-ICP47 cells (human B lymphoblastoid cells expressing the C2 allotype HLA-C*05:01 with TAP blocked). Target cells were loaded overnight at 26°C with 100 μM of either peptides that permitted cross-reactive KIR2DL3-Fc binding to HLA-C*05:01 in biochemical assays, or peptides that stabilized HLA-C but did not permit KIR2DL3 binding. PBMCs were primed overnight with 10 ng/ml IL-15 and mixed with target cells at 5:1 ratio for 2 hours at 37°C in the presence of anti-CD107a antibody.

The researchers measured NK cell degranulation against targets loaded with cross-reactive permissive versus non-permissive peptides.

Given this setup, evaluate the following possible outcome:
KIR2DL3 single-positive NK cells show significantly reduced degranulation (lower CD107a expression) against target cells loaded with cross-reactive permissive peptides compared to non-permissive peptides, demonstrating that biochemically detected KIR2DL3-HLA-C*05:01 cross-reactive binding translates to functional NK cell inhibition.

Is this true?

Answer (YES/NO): YES